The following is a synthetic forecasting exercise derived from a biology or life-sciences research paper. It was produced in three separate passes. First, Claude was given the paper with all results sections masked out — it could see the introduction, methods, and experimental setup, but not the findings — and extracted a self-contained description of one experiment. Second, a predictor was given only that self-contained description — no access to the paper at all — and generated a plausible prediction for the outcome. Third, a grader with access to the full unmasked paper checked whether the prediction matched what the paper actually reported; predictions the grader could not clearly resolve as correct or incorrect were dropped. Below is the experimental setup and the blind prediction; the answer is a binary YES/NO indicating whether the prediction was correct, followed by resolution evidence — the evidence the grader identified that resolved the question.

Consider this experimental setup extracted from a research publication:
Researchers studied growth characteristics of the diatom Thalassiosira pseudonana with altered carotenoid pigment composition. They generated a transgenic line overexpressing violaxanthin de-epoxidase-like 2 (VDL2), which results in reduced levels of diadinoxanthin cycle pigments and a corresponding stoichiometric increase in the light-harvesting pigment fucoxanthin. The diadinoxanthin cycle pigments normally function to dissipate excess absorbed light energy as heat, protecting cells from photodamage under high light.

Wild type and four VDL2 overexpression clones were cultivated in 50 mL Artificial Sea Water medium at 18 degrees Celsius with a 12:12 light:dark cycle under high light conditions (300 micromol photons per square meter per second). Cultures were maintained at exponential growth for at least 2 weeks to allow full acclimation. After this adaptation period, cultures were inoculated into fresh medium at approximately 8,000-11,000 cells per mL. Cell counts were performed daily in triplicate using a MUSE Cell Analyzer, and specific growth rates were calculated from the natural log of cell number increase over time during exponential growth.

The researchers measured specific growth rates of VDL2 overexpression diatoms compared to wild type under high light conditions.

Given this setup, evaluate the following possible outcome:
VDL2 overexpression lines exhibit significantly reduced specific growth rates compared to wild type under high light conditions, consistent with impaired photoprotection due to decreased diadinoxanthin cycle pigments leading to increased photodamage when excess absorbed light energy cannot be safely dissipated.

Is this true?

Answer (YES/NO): NO